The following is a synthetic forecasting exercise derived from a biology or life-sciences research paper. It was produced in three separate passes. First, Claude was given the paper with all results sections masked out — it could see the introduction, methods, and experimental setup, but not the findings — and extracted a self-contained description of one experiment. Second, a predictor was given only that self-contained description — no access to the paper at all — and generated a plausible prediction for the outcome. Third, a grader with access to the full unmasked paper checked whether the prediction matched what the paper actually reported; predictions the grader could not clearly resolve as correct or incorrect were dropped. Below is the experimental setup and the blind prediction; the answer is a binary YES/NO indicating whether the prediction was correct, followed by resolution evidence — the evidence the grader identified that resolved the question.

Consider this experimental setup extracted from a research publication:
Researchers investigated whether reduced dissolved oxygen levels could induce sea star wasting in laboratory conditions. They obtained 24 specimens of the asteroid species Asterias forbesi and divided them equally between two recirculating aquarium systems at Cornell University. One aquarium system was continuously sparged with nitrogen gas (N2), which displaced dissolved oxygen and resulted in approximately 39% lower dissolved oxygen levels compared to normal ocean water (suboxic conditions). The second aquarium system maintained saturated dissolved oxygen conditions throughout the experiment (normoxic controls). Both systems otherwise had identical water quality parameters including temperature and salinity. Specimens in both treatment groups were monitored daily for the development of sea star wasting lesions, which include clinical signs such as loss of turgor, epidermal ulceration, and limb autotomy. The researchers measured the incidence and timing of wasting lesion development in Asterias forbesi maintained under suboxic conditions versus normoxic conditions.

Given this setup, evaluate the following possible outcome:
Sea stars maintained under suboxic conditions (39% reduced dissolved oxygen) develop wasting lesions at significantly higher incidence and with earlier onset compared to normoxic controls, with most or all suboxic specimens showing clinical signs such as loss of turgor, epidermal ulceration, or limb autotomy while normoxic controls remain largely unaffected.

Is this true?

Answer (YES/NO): YES